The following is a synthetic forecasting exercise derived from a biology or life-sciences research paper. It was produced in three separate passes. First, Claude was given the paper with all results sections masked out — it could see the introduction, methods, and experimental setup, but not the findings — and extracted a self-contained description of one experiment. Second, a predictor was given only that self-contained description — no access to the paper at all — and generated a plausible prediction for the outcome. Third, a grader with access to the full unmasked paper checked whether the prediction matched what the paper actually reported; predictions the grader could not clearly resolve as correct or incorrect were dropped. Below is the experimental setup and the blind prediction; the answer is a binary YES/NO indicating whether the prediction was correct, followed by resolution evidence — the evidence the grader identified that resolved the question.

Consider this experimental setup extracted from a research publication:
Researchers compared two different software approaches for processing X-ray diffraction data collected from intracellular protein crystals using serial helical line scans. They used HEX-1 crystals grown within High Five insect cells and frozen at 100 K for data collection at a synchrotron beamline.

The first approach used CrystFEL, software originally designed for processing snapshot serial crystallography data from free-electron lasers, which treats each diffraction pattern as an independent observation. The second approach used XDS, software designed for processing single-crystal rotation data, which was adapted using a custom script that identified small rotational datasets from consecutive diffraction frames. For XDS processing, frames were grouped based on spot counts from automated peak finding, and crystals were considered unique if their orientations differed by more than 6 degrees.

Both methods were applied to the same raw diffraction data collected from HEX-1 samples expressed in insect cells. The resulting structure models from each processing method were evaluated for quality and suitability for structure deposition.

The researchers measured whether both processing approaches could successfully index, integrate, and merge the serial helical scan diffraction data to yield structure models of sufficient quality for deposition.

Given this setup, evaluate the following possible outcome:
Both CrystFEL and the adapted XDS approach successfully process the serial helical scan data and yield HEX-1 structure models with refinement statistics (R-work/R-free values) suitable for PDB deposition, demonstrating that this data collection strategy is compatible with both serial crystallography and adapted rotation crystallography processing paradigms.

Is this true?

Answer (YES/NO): YES